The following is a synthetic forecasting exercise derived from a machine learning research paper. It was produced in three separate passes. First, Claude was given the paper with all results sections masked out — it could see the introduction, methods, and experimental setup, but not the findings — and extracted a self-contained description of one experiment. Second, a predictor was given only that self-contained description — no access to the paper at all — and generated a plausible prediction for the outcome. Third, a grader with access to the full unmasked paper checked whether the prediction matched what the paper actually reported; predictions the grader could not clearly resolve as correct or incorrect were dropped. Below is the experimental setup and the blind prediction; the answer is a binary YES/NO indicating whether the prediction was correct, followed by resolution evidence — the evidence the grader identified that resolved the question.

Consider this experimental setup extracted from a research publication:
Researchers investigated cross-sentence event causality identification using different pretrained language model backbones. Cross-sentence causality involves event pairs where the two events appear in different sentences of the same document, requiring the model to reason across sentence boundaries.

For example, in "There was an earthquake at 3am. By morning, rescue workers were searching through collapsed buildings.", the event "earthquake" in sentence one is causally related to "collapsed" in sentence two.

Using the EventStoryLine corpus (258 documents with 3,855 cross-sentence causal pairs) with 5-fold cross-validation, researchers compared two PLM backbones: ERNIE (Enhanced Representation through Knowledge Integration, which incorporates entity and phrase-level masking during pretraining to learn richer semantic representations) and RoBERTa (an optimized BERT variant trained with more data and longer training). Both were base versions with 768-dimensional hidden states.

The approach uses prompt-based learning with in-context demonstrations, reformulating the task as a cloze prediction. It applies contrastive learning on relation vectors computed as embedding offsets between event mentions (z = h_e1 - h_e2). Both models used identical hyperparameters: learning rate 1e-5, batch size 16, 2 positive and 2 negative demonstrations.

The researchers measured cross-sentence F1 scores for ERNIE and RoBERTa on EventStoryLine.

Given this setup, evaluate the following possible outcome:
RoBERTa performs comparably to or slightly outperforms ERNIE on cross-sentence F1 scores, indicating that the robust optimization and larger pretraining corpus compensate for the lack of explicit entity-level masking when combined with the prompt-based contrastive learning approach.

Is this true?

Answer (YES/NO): YES